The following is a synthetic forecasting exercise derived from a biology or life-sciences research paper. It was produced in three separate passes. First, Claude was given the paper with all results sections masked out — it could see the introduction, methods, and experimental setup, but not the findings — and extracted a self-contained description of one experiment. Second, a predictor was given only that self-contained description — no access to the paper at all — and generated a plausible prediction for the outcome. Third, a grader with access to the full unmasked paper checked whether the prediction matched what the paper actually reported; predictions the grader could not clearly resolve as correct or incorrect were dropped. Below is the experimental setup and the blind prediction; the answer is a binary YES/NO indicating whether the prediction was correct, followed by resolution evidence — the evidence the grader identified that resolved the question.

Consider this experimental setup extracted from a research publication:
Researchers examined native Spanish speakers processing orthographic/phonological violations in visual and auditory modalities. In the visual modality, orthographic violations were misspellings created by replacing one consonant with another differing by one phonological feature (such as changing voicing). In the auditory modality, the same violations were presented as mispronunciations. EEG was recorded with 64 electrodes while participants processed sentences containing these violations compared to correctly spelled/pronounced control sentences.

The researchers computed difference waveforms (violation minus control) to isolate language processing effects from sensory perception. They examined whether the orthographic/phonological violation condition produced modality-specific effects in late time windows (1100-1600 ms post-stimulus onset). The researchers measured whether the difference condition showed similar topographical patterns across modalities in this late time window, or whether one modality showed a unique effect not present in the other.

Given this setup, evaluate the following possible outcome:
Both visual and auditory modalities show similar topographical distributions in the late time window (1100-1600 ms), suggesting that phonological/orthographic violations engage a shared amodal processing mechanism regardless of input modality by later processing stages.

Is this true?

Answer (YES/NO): NO